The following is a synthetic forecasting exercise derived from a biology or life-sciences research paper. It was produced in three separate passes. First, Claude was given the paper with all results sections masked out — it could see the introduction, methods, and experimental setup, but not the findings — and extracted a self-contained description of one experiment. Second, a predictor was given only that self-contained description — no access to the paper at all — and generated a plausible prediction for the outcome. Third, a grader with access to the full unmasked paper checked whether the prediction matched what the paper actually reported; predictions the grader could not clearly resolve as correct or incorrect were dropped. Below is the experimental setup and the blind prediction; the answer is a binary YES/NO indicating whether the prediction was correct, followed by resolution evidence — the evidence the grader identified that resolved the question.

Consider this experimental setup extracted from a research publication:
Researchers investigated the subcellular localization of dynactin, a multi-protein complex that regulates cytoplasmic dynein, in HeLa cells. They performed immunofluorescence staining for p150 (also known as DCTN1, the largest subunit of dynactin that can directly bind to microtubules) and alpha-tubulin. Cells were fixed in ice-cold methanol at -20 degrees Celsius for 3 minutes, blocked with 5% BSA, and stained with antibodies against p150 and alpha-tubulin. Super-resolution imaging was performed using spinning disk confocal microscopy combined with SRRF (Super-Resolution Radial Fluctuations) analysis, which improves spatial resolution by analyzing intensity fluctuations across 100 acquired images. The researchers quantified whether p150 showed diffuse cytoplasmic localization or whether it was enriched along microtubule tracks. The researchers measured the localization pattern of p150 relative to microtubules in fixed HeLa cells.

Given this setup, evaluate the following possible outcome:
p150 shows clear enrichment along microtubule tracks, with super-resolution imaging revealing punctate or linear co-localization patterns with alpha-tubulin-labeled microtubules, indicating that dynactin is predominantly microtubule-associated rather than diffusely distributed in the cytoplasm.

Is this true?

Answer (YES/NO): YES